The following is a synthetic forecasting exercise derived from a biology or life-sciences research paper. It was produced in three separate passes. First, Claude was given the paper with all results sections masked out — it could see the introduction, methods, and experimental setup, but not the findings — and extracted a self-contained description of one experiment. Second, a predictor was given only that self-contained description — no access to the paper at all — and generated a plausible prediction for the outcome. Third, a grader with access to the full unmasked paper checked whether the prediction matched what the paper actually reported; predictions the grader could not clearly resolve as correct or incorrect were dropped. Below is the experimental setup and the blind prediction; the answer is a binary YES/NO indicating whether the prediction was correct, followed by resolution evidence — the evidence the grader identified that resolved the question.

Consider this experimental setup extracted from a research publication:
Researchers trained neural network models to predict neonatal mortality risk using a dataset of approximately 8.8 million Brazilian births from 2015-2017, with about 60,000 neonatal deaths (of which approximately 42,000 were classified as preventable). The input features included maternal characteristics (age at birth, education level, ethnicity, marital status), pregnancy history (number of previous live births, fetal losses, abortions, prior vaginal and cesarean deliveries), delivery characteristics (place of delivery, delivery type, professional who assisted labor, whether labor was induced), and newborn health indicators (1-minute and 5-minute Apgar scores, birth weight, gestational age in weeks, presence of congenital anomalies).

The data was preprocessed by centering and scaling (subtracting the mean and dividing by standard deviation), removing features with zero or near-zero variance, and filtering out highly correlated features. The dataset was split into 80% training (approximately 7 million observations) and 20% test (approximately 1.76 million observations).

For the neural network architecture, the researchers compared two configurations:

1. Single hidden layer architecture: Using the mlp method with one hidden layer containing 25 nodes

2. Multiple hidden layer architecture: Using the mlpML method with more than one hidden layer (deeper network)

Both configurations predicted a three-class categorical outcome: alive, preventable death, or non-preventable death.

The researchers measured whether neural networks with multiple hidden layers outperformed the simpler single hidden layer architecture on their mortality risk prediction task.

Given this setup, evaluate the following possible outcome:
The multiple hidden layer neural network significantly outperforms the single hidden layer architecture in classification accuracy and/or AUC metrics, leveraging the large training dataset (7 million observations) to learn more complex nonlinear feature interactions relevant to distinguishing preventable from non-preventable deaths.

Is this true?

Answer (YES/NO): NO